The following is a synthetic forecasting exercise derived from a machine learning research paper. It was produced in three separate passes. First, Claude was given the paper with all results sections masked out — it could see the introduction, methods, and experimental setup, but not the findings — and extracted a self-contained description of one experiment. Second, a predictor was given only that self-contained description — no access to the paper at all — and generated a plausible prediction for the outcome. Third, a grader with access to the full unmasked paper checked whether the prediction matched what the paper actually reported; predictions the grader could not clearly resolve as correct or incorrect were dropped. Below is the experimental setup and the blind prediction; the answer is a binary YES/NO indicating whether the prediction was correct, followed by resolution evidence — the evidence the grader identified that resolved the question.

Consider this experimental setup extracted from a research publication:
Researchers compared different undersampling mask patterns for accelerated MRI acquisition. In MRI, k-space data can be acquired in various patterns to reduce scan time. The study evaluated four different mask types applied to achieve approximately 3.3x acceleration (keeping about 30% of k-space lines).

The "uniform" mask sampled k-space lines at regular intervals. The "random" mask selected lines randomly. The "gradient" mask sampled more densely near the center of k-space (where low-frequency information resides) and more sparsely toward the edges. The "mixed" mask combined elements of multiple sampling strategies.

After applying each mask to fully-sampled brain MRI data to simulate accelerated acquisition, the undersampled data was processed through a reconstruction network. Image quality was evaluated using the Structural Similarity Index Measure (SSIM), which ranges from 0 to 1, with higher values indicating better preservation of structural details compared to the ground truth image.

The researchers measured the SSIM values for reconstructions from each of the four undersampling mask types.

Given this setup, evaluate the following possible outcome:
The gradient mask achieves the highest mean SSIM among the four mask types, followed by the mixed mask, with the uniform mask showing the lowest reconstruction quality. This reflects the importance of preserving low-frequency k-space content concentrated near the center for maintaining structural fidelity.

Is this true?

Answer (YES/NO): NO